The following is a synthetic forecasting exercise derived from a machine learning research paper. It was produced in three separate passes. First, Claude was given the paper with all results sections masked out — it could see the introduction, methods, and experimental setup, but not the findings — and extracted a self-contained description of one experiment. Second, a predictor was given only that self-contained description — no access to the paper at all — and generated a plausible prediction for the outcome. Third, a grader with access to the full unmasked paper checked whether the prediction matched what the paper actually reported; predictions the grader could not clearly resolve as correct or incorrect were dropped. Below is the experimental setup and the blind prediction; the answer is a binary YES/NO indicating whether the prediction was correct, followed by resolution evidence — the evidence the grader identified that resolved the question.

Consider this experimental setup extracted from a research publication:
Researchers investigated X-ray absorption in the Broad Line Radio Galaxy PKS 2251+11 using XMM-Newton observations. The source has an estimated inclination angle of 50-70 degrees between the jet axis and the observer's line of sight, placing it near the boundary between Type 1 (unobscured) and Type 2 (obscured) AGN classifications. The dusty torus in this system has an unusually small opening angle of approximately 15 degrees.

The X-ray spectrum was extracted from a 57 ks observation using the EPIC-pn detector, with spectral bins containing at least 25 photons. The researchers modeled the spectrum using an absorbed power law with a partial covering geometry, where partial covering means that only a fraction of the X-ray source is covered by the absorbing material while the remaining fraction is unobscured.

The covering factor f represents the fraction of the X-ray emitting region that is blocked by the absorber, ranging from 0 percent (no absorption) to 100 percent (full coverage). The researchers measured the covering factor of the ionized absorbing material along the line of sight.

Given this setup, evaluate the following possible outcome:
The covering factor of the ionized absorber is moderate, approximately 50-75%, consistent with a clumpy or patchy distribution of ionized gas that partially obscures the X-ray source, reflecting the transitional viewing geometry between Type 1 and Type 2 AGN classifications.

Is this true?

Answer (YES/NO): NO